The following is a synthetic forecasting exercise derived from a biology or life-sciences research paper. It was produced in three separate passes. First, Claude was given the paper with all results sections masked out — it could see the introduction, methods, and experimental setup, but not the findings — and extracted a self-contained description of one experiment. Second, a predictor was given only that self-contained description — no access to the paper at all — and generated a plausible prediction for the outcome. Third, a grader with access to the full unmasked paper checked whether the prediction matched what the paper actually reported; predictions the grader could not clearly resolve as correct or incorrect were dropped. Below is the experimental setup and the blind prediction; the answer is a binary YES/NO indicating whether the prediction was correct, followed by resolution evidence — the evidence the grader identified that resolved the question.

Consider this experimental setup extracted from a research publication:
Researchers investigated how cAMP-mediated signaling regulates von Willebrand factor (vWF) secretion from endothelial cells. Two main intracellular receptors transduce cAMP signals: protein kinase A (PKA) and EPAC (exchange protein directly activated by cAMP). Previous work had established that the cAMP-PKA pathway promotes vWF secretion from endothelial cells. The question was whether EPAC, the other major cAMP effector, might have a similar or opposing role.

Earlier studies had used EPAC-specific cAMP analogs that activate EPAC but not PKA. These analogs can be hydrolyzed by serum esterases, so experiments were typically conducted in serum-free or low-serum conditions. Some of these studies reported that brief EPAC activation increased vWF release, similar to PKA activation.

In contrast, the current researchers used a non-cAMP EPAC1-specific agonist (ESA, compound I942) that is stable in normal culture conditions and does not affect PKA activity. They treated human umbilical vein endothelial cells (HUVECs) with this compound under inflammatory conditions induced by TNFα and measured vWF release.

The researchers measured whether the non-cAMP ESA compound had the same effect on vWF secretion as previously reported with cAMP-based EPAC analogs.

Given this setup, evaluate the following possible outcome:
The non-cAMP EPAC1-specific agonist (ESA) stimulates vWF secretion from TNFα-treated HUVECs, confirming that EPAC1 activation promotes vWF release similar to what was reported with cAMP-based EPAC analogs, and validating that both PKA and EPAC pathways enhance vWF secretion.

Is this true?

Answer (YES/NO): NO